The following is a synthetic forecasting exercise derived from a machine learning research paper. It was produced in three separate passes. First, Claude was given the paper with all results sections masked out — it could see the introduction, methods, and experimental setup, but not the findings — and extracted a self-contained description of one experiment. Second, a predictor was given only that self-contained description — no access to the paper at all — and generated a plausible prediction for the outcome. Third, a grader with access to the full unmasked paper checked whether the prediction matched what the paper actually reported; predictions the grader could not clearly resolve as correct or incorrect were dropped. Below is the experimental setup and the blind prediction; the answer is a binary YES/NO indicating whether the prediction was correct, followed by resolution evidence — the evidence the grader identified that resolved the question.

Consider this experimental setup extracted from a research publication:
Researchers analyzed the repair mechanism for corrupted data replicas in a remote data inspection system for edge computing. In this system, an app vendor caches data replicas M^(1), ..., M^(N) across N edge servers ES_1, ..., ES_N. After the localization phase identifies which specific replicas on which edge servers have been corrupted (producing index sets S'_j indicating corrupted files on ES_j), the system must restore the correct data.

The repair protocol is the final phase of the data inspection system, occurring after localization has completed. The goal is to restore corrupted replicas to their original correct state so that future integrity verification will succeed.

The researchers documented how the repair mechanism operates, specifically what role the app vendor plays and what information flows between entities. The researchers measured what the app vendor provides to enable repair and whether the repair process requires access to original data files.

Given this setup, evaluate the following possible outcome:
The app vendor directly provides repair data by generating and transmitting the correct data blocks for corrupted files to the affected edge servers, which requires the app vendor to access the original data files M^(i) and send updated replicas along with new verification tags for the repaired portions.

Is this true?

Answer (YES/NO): NO